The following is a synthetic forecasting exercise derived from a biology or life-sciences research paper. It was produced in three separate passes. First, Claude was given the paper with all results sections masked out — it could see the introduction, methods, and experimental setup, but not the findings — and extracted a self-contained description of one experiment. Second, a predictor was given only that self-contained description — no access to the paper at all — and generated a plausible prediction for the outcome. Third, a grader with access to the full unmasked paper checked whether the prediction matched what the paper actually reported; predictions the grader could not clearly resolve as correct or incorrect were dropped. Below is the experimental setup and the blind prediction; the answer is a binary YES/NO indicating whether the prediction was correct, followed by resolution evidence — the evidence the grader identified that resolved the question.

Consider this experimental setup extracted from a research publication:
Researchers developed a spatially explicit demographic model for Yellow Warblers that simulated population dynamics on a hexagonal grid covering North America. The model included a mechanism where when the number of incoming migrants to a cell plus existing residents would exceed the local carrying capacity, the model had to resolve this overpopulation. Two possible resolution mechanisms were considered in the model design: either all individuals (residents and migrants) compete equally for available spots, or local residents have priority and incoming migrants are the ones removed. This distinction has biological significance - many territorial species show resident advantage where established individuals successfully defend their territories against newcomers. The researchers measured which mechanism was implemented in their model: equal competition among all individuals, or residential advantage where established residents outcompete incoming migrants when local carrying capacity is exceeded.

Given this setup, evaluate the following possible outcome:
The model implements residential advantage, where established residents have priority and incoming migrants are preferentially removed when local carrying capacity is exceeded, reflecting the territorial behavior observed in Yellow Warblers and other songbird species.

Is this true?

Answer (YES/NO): YES